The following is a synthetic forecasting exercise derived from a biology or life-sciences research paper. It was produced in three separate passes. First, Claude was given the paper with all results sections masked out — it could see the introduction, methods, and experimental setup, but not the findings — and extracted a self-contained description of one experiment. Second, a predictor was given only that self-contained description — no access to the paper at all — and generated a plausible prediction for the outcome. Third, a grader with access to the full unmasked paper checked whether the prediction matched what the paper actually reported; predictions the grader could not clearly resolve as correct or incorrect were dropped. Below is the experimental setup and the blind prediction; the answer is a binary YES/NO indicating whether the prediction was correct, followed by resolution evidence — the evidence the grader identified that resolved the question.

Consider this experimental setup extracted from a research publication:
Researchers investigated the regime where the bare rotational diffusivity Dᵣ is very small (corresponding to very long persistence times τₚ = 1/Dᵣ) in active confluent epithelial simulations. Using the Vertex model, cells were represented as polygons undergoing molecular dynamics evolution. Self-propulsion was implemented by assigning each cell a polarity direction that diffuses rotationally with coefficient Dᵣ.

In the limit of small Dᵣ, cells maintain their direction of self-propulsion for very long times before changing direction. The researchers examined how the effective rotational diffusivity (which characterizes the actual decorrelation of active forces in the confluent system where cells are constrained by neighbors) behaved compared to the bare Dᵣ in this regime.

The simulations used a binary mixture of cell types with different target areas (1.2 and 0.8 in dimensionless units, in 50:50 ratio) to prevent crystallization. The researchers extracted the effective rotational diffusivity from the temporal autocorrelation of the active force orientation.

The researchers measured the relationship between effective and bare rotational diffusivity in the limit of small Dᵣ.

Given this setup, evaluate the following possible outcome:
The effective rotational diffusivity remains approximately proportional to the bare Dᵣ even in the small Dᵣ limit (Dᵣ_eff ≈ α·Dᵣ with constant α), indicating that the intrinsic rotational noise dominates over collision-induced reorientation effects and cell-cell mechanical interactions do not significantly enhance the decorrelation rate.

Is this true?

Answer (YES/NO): YES